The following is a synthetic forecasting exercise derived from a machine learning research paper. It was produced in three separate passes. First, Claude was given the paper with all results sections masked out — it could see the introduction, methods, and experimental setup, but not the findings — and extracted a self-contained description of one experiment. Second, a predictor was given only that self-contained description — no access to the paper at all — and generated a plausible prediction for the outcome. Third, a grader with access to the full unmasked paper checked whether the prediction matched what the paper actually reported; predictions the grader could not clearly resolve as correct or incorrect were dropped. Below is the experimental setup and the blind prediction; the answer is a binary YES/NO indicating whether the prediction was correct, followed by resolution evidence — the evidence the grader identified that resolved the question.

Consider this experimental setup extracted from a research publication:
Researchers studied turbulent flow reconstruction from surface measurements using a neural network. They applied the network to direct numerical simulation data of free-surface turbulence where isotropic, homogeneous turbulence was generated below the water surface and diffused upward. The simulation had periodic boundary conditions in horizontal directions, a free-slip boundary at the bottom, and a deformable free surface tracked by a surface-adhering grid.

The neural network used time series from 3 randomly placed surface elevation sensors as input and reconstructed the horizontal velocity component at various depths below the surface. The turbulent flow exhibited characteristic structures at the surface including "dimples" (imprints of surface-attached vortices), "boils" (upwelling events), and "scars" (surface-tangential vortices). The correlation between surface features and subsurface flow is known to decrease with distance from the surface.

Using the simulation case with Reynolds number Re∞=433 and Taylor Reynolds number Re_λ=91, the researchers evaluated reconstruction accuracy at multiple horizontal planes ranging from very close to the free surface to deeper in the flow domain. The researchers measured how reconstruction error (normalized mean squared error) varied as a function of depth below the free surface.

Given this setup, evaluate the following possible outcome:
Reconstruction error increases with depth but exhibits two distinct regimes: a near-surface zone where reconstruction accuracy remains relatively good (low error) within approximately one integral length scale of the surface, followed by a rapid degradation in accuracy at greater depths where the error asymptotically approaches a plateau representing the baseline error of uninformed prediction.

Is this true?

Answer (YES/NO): NO